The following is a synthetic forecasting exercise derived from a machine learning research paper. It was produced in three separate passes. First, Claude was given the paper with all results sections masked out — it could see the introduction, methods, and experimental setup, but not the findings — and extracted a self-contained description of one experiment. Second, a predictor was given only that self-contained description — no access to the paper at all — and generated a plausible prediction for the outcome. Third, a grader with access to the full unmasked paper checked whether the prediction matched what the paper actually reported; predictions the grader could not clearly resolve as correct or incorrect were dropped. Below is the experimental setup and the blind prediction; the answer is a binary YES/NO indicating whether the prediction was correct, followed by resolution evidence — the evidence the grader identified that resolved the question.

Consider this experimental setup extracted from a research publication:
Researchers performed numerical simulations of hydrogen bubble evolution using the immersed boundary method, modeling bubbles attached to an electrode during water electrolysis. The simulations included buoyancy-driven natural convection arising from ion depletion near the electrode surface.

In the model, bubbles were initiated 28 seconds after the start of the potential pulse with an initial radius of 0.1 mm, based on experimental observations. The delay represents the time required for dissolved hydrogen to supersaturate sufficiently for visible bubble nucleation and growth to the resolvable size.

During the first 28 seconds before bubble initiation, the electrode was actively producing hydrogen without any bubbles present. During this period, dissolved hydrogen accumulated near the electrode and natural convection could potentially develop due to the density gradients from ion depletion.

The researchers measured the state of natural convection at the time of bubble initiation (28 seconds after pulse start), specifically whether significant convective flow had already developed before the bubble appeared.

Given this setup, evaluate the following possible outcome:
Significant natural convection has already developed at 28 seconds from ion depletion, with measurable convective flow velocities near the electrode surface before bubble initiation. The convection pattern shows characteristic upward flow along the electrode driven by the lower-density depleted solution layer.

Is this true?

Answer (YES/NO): NO